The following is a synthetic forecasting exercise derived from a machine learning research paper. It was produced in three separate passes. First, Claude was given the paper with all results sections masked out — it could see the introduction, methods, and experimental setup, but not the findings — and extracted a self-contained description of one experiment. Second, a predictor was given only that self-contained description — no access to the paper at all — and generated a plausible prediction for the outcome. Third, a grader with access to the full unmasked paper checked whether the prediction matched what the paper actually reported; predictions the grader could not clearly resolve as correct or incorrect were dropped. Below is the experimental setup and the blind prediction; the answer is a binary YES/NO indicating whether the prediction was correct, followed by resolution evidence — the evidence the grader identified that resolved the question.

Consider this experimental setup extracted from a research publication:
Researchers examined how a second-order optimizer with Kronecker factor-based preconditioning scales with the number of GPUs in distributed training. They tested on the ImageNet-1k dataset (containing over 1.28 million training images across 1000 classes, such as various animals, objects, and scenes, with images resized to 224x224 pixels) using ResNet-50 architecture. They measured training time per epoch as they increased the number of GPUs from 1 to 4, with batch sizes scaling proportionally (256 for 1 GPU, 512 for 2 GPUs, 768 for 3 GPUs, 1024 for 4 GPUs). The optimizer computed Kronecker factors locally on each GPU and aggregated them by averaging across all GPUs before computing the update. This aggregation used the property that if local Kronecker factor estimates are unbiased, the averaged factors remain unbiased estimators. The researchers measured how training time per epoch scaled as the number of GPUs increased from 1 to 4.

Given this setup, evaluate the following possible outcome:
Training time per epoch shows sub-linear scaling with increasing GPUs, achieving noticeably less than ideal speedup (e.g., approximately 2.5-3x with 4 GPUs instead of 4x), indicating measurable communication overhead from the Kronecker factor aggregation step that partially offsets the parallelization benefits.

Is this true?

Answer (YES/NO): NO